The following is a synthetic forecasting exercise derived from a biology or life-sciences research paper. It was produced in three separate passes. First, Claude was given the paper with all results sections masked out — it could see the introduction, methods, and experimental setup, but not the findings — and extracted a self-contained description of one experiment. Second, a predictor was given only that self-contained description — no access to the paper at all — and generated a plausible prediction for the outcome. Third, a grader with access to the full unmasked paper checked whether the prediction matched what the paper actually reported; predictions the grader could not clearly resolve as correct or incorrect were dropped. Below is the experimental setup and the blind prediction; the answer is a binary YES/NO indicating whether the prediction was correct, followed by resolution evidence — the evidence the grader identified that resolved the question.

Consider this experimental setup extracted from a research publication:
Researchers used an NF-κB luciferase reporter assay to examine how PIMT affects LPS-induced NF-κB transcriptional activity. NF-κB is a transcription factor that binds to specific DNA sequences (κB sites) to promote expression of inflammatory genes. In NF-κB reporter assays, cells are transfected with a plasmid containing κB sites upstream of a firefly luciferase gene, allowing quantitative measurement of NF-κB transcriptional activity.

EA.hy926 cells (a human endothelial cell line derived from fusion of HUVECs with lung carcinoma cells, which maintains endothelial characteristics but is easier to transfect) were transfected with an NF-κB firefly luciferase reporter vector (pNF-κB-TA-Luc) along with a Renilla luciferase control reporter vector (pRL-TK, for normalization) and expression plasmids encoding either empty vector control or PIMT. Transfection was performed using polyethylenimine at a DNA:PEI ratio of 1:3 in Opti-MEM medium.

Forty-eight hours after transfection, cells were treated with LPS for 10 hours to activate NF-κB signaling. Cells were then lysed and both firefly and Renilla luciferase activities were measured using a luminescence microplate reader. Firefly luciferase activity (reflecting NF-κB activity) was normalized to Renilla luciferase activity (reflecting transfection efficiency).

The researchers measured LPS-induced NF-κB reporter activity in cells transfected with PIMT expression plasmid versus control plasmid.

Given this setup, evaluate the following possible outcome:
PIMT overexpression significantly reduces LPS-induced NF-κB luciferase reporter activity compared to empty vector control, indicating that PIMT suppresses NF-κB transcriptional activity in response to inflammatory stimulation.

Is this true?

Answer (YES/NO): YES